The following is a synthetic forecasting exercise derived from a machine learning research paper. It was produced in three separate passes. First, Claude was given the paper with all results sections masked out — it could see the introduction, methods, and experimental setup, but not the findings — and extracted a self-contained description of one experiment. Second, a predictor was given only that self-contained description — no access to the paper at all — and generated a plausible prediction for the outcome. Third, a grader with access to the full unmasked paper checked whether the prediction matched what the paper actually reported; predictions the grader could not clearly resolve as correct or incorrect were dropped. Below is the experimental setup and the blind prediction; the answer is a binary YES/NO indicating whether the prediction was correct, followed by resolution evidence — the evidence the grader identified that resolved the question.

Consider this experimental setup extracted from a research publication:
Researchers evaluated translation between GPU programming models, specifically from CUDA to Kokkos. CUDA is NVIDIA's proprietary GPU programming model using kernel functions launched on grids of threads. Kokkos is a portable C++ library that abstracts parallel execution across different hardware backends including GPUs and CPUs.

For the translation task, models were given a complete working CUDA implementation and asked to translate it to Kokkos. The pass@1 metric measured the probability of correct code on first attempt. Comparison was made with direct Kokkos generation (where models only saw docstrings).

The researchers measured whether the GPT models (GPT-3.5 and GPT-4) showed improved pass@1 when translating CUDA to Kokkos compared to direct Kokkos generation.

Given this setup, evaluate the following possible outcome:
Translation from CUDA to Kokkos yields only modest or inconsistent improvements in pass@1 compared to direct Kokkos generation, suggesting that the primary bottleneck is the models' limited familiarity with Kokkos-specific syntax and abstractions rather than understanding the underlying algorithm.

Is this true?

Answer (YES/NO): NO